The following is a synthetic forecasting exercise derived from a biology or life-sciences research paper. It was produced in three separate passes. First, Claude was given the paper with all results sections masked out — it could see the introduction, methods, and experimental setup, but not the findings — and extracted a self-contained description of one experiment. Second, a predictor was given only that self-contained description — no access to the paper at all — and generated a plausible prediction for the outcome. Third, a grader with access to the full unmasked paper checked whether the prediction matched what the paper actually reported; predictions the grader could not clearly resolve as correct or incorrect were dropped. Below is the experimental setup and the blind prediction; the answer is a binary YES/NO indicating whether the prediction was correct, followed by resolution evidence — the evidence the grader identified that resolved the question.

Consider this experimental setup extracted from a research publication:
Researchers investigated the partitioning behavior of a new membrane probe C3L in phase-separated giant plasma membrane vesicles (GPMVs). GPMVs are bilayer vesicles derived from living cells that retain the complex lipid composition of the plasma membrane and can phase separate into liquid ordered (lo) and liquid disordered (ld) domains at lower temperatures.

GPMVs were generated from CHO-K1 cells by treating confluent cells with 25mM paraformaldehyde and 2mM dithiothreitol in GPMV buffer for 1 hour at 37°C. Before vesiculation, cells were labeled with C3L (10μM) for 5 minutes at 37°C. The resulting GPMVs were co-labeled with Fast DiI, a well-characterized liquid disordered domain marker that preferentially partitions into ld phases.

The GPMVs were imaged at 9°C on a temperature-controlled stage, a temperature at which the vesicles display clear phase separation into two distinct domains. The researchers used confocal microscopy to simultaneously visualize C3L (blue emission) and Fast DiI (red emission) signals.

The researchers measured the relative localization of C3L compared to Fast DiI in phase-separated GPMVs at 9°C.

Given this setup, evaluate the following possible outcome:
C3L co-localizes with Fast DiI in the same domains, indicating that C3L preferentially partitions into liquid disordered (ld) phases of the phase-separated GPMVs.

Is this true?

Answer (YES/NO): NO